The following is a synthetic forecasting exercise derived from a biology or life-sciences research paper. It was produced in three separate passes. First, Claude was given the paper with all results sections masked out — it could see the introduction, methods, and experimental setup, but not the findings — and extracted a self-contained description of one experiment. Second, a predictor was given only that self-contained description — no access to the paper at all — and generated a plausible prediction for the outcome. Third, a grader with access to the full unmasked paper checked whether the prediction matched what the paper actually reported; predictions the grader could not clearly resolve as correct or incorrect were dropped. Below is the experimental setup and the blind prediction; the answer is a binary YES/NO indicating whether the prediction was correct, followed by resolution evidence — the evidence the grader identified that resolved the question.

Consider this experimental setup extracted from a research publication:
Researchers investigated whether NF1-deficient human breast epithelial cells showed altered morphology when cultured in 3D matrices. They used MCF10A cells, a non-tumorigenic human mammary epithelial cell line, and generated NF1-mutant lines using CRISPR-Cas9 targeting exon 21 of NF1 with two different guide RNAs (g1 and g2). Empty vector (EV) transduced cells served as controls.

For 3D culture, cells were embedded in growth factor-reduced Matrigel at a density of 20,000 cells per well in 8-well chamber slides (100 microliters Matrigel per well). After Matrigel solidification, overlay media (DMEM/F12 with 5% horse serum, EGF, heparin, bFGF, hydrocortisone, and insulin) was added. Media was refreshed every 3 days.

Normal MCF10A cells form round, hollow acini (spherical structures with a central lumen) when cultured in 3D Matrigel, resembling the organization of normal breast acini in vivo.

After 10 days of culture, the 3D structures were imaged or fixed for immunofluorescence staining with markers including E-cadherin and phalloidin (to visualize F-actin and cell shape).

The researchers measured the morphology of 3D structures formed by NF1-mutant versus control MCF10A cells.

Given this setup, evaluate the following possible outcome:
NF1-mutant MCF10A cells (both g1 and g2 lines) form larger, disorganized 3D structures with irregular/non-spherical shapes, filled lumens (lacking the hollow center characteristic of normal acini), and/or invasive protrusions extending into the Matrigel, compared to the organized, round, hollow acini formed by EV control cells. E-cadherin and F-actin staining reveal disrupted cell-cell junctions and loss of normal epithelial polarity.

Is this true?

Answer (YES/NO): NO